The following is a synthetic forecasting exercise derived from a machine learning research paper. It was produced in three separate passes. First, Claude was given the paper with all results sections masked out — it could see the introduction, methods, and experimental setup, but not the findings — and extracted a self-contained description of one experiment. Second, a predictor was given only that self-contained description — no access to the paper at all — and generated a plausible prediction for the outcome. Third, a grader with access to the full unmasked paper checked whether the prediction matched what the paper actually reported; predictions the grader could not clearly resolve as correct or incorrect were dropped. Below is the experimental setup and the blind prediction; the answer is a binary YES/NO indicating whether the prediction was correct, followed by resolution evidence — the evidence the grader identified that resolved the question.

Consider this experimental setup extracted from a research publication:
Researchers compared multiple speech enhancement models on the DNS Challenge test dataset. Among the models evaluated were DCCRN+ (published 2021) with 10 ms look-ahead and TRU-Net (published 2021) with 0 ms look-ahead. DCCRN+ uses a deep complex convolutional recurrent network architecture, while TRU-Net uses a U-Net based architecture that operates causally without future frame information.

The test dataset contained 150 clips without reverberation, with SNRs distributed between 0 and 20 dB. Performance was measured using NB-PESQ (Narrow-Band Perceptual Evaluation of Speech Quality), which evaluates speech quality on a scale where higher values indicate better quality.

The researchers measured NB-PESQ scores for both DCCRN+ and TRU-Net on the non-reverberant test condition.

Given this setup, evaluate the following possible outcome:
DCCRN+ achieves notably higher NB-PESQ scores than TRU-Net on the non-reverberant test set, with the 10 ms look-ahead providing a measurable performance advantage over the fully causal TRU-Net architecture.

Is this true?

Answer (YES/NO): NO